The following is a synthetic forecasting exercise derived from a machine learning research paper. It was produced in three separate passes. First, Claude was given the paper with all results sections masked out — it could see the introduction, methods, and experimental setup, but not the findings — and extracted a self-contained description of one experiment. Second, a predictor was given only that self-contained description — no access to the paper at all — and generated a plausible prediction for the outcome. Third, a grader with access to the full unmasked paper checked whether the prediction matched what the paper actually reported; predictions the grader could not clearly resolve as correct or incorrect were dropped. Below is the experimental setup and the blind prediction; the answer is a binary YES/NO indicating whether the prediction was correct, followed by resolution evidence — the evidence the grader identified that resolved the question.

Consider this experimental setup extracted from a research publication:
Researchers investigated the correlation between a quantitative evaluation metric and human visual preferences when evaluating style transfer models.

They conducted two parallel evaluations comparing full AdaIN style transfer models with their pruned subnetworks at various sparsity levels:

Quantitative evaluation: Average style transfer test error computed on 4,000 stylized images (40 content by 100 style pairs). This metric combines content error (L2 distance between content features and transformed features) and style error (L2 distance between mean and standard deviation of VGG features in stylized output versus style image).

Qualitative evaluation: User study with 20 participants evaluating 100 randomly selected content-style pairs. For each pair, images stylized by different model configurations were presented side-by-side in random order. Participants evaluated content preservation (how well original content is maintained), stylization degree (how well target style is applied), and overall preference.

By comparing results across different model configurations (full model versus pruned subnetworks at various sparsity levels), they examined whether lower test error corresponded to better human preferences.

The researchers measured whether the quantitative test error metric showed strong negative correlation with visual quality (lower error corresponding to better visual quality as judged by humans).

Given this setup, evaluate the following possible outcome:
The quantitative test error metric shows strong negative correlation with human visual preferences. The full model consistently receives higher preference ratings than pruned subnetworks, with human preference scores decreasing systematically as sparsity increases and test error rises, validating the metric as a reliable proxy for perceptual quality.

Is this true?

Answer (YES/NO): NO